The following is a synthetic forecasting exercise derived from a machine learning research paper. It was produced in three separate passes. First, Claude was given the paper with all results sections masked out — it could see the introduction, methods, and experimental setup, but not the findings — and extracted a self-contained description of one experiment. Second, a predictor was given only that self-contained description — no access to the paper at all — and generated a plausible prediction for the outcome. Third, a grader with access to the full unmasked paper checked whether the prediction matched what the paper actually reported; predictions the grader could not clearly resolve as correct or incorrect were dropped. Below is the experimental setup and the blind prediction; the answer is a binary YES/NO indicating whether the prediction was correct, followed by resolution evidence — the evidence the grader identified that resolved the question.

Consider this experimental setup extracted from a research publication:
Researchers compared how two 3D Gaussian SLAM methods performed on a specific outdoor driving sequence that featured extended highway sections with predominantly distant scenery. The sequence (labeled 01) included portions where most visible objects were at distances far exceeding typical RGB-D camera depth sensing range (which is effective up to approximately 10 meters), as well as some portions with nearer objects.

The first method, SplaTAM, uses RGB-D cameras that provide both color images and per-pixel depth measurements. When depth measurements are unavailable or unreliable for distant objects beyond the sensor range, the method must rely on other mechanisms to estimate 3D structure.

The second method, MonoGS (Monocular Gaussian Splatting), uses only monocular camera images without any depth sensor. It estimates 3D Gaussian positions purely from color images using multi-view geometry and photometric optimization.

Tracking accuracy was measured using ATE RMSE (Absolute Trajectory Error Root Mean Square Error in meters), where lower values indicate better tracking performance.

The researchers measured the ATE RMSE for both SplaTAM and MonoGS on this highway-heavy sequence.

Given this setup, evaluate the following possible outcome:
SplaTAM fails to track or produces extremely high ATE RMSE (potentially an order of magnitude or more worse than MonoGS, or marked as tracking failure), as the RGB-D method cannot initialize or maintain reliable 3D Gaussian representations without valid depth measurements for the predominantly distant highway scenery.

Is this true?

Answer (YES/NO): YES